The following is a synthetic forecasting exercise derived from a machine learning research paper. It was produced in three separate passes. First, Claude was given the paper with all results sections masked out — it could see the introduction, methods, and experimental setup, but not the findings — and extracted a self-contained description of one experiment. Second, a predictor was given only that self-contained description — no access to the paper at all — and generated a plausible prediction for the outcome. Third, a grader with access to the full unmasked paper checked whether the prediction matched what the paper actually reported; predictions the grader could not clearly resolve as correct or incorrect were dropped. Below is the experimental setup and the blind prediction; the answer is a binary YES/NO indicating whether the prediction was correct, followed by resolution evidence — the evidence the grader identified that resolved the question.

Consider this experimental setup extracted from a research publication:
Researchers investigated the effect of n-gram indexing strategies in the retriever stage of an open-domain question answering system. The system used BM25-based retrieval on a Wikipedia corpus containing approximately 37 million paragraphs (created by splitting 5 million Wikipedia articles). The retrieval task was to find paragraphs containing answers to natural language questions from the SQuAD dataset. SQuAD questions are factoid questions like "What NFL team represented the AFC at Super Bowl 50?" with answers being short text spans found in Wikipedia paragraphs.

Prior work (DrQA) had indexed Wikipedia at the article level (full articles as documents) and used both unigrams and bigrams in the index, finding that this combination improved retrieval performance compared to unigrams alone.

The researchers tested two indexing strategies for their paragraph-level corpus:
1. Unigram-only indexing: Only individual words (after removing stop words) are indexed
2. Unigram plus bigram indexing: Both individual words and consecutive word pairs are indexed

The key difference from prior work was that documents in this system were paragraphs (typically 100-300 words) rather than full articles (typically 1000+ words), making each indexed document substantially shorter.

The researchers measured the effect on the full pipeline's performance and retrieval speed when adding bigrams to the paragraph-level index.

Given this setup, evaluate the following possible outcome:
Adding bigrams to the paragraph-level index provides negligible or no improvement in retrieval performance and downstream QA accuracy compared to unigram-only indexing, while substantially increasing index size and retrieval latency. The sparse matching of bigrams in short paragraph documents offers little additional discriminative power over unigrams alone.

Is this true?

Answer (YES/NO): NO